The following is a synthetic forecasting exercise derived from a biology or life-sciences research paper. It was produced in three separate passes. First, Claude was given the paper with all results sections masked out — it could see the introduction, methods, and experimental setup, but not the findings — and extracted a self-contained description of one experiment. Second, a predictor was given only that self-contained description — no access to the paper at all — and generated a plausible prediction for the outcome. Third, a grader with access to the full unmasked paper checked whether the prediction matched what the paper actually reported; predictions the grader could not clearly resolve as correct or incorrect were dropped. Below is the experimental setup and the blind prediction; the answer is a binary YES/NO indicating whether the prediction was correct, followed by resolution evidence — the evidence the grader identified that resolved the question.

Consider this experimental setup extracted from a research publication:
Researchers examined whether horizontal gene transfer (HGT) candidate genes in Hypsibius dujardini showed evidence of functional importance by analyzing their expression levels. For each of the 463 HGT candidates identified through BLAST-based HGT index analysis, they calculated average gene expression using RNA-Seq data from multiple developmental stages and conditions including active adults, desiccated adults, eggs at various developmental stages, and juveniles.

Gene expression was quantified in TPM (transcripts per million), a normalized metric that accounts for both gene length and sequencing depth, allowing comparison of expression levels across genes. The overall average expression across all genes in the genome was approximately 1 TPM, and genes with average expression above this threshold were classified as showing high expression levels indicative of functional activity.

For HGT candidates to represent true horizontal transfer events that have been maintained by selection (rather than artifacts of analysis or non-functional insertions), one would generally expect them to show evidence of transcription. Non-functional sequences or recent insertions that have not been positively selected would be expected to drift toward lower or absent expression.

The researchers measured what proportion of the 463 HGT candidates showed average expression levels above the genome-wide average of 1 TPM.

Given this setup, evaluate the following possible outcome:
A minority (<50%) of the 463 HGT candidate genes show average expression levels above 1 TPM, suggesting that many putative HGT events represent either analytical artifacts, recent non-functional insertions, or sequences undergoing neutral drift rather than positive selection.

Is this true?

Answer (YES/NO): YES